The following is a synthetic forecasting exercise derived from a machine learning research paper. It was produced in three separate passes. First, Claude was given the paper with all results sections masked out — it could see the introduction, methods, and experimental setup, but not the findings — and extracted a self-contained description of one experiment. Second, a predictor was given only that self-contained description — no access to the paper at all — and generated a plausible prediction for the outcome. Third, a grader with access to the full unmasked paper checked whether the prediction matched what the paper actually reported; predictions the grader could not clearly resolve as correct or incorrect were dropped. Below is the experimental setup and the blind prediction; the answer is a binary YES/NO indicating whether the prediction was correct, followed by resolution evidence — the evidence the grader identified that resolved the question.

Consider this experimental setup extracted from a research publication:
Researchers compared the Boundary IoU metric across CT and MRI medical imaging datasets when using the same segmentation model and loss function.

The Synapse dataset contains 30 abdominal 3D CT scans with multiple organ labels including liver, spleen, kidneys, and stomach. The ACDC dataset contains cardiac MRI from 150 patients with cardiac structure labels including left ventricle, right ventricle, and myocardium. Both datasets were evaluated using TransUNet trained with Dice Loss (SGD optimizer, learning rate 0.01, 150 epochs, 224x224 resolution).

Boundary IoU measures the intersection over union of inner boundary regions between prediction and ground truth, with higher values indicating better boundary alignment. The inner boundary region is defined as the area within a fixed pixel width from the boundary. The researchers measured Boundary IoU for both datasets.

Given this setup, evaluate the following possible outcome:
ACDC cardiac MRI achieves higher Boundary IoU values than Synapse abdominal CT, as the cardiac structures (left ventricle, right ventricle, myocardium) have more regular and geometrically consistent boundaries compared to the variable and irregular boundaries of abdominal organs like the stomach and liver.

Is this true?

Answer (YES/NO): NO